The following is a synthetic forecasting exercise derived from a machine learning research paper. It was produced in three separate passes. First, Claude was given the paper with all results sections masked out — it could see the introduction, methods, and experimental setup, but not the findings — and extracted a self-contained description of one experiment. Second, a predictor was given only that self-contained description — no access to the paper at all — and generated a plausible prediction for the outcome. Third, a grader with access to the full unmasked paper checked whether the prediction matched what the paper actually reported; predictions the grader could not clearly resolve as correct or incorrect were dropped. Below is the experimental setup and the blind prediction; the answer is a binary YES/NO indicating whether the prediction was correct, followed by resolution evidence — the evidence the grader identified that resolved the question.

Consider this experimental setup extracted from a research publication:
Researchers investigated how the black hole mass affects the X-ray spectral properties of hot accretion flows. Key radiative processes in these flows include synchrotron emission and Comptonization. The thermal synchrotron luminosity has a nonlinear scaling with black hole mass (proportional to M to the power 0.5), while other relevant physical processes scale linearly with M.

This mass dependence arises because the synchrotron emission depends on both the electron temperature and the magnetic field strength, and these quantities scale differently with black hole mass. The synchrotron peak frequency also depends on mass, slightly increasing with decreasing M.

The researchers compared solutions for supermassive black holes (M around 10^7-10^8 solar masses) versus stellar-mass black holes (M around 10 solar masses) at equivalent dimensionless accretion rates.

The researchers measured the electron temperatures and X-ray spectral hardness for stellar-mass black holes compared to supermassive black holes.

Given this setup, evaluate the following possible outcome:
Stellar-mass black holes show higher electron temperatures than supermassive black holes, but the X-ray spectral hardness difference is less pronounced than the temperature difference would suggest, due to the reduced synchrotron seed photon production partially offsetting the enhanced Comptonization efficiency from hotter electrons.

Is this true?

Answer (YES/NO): NO